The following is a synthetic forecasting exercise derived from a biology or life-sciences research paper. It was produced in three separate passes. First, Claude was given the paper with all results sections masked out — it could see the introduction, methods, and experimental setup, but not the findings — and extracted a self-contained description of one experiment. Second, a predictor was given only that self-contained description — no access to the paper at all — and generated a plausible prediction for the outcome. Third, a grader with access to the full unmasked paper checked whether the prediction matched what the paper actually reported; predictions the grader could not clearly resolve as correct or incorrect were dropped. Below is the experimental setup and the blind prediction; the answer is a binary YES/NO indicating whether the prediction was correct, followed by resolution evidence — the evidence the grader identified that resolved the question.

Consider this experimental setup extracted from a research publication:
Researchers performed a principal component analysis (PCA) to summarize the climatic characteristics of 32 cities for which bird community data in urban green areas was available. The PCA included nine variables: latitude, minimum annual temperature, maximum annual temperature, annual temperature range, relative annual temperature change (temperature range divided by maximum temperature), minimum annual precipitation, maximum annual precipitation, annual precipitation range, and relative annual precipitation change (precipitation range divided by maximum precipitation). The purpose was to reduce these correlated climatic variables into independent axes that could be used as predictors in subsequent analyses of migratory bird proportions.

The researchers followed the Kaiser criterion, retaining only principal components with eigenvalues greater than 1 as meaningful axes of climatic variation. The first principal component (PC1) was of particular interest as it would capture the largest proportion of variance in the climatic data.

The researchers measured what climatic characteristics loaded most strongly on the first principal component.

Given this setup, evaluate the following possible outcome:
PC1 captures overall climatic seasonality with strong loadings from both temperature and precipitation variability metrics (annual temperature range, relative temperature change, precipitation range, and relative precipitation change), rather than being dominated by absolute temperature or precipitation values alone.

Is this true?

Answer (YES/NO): NO